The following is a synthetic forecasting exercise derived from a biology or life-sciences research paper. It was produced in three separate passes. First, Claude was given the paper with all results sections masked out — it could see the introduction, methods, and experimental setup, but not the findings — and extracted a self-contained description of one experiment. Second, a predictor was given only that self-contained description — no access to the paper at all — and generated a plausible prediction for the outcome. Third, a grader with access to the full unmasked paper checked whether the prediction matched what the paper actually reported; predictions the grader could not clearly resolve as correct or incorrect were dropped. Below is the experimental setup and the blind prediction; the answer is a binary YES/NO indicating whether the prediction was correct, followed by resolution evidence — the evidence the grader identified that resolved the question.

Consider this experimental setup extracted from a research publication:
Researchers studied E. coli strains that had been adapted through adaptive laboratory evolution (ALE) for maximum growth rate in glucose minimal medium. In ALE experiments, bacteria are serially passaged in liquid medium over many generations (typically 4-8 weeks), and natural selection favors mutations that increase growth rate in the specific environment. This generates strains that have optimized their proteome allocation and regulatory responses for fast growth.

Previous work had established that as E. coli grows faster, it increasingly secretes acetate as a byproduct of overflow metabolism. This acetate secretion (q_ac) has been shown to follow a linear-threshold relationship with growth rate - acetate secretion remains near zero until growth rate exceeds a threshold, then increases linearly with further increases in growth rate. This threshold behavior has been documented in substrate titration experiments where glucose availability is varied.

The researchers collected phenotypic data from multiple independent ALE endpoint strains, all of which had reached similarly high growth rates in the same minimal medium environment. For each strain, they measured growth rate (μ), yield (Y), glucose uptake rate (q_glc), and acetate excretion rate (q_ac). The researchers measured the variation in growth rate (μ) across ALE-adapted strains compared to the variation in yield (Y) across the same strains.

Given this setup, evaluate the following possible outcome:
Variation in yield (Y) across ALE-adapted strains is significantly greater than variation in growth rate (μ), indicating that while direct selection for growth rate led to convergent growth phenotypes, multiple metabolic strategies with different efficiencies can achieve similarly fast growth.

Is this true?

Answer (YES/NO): YES